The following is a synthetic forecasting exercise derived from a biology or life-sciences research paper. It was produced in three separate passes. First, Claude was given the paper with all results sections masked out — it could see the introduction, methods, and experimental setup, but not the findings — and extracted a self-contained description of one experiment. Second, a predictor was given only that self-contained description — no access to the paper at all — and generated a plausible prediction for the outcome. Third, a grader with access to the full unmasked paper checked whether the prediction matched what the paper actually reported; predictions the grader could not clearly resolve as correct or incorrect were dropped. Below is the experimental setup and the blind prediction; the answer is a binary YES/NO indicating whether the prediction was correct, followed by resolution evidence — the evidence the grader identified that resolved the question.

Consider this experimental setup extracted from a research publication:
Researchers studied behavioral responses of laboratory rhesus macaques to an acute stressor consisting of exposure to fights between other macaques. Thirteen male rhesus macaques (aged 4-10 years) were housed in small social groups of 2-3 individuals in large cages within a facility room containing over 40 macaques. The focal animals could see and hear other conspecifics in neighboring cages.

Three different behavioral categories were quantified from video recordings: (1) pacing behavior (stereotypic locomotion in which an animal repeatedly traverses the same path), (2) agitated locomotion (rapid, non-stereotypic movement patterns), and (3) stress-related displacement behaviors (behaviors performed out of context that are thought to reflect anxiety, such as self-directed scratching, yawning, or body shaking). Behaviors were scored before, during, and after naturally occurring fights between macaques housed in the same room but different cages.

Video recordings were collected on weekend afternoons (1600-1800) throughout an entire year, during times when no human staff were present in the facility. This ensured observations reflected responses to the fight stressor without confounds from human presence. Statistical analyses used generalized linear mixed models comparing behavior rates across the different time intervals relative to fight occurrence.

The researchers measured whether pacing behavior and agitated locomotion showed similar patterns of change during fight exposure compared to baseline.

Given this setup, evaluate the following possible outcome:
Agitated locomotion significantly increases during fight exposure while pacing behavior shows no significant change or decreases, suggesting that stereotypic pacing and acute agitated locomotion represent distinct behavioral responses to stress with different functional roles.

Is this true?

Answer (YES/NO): YES